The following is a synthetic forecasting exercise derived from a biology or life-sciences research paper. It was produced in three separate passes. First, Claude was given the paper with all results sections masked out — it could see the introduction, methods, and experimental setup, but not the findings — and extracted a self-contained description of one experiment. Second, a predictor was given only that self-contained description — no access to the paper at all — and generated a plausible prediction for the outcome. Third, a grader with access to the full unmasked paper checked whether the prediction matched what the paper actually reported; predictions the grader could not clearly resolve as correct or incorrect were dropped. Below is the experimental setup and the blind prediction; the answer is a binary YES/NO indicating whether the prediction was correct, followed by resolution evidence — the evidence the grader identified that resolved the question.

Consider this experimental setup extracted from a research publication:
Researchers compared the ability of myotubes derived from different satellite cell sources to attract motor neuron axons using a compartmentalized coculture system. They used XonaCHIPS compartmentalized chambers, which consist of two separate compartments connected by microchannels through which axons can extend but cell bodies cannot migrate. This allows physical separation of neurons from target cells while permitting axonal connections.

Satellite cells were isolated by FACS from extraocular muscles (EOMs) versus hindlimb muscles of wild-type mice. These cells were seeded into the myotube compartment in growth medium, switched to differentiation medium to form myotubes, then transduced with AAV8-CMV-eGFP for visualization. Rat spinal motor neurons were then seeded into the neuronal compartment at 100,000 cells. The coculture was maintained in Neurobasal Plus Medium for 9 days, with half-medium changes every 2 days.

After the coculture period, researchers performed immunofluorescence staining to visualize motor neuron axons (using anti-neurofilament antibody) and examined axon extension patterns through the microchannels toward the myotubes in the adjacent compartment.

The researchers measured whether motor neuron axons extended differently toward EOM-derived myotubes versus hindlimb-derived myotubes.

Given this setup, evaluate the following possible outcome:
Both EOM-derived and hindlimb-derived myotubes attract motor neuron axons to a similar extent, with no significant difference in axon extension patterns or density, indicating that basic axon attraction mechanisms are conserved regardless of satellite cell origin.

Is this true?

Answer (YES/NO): NO